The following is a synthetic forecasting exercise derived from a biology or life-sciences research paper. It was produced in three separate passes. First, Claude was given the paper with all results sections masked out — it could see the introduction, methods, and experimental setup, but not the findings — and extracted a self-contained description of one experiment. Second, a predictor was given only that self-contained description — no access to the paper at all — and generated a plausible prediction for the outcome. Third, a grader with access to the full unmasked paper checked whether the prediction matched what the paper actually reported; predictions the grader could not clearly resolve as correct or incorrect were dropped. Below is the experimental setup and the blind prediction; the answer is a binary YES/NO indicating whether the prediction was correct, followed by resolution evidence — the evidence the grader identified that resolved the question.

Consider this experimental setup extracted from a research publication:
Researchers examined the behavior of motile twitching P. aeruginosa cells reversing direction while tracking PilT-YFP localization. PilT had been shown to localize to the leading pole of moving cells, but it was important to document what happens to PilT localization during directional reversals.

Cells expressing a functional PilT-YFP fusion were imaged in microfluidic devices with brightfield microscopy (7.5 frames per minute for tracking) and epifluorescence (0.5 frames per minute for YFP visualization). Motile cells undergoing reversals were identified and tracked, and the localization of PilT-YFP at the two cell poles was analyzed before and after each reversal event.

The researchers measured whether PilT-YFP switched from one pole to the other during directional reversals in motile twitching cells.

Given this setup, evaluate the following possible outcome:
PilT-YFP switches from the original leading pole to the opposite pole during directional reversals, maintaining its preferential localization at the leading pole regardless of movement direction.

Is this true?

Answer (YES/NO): YES